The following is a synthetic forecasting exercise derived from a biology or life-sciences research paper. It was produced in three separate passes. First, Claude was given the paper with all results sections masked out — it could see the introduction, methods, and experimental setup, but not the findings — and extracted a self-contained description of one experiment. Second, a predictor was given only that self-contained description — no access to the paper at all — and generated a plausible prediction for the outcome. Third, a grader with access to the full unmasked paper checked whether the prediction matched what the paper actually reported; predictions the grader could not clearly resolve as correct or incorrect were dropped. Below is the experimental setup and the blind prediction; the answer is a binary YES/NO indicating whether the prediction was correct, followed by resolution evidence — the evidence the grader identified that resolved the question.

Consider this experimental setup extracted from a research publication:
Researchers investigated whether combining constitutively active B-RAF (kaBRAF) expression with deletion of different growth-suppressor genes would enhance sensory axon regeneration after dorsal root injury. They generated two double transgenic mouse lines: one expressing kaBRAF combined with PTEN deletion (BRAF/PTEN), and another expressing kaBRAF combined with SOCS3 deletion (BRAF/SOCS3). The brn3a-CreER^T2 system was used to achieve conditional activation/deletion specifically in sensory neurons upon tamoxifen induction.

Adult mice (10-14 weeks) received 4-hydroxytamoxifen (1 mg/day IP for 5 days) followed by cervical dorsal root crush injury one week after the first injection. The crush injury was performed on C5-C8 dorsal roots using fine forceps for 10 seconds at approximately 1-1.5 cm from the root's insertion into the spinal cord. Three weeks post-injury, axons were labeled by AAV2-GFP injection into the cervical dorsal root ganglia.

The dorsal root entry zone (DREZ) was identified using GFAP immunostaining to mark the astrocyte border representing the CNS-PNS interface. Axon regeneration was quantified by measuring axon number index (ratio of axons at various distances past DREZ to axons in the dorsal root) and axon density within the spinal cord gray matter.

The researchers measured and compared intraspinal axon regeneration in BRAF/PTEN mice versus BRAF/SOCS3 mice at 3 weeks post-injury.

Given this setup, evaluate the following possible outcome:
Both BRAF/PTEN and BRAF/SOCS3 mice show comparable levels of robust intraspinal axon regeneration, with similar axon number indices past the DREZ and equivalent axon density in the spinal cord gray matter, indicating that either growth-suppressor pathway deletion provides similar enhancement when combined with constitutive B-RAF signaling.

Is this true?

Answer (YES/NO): NO